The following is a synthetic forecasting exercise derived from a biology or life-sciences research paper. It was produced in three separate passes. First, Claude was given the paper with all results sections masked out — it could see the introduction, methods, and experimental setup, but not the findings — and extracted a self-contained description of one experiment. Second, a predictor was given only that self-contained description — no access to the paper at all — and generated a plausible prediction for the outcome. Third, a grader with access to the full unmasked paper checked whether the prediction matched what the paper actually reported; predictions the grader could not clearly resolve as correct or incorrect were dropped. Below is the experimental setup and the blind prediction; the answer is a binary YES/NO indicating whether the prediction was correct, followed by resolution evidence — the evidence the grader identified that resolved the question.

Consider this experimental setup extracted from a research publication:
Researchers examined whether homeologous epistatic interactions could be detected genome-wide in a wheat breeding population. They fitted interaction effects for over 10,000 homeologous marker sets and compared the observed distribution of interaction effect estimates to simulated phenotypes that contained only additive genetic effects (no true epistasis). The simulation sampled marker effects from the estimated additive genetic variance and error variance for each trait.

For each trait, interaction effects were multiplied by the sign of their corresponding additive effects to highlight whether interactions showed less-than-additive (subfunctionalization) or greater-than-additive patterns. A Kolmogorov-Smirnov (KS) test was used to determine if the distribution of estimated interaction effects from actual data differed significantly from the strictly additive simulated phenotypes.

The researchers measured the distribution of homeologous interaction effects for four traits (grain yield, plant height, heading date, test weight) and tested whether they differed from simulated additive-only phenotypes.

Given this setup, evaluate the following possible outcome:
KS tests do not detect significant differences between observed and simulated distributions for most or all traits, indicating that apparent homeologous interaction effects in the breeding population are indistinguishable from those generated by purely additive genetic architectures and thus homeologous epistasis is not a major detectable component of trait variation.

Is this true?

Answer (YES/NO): NO